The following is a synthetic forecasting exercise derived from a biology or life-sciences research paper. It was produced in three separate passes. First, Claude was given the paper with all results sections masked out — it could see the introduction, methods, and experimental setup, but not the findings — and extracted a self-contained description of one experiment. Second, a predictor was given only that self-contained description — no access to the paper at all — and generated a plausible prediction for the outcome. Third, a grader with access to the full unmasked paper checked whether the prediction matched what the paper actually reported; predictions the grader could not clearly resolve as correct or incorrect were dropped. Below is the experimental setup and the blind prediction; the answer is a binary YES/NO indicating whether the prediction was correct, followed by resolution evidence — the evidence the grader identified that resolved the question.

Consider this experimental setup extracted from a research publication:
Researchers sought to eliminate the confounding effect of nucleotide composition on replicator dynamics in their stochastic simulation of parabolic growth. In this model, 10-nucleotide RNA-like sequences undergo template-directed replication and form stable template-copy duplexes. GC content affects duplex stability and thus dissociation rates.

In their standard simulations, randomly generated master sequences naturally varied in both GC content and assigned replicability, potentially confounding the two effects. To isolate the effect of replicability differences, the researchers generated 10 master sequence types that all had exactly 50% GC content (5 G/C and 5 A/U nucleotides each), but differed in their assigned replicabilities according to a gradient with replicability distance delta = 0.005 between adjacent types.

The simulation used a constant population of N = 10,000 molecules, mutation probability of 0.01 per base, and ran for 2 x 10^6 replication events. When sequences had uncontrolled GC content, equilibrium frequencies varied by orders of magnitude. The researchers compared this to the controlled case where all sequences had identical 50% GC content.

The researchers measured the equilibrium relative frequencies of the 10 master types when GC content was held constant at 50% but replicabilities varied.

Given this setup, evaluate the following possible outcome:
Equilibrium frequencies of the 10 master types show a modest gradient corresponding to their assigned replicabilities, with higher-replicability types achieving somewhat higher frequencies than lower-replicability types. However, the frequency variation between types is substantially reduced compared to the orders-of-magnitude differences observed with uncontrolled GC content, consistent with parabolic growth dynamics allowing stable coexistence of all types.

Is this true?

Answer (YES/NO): NO